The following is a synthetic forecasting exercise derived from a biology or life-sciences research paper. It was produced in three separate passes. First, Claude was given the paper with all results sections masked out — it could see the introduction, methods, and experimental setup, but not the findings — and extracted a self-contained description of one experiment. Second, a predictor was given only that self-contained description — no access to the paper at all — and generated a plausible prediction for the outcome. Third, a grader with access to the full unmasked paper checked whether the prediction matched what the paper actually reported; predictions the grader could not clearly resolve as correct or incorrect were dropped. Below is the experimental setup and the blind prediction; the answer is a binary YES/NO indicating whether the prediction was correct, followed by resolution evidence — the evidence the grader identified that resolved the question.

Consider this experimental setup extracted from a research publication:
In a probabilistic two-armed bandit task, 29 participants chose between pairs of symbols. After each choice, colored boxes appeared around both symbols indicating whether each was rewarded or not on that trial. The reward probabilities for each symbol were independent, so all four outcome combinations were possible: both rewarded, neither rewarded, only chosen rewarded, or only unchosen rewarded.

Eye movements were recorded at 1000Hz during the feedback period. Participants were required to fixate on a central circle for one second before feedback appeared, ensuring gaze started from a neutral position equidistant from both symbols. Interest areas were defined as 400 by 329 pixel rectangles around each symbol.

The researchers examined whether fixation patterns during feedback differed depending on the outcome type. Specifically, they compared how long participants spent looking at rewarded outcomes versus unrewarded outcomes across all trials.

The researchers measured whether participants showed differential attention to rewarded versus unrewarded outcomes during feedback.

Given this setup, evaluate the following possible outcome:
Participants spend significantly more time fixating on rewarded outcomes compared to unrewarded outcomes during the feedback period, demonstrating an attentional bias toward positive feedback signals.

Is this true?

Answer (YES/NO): NO